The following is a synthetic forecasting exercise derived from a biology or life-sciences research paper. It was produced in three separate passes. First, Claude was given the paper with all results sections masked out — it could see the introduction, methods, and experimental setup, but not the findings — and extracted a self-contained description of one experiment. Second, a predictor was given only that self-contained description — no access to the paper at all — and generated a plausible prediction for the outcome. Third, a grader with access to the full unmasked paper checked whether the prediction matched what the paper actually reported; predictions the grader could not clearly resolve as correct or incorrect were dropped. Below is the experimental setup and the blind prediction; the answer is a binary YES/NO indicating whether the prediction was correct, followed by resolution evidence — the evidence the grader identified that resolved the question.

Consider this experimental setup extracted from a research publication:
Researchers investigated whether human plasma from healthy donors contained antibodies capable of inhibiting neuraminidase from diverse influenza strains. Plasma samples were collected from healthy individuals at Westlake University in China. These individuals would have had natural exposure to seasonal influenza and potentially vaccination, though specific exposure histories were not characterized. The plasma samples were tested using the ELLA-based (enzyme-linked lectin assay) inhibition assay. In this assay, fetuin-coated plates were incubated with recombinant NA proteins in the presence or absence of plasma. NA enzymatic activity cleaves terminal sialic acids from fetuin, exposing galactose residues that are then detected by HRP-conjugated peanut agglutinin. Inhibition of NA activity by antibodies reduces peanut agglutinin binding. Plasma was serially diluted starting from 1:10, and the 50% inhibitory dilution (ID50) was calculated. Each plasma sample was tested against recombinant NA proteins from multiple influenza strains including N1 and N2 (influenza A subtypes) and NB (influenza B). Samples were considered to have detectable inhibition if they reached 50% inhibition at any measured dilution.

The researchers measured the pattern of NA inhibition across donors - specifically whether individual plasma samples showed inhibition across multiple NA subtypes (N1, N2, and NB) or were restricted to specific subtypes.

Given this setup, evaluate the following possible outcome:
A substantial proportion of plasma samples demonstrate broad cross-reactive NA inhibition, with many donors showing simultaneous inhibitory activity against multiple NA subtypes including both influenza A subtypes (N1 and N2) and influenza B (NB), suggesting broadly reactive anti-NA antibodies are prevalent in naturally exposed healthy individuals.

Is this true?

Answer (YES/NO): YES